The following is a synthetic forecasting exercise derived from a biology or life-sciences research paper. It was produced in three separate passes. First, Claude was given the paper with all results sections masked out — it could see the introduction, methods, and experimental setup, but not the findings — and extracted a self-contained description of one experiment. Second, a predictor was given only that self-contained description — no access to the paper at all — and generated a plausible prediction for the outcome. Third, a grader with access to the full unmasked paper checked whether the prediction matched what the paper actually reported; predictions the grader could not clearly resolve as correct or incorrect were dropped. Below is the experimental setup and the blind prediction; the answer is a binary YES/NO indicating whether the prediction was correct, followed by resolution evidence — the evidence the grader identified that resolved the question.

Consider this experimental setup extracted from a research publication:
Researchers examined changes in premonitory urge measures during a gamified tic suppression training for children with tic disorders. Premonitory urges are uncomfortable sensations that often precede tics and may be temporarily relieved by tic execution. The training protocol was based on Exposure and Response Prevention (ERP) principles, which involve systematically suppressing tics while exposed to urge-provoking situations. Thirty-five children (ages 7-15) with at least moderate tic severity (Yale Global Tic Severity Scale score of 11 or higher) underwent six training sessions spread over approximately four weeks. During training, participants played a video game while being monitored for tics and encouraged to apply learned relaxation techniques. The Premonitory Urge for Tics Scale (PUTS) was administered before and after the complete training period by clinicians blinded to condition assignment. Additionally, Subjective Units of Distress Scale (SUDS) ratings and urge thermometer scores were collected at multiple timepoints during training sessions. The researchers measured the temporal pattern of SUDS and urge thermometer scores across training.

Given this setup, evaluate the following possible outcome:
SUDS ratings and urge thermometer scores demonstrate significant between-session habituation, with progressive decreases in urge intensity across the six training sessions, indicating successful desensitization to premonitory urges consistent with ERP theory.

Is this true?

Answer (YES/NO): YES